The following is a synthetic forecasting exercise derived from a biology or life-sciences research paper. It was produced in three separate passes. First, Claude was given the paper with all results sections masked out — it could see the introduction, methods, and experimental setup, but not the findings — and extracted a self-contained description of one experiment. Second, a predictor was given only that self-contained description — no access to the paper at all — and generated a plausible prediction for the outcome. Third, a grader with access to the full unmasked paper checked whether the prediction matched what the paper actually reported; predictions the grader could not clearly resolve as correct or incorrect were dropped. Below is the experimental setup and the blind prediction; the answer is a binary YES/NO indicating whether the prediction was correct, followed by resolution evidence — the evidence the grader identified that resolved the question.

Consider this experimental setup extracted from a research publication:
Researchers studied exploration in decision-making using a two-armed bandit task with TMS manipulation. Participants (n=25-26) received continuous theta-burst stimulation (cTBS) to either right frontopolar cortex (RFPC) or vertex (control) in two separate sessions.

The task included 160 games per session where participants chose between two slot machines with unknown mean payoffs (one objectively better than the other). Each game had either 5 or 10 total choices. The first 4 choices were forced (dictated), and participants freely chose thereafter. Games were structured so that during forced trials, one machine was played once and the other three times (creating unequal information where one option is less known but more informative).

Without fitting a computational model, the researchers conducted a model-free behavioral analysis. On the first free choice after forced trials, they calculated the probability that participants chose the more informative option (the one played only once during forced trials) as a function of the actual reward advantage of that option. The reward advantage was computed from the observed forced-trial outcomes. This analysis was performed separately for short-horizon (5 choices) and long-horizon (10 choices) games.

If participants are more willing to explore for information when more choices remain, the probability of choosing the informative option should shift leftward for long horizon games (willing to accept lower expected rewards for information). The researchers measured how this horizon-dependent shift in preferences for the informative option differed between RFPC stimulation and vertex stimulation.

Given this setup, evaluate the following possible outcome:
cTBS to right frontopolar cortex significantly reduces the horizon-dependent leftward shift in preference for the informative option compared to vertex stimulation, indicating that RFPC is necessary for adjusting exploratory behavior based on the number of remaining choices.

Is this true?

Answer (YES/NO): YES